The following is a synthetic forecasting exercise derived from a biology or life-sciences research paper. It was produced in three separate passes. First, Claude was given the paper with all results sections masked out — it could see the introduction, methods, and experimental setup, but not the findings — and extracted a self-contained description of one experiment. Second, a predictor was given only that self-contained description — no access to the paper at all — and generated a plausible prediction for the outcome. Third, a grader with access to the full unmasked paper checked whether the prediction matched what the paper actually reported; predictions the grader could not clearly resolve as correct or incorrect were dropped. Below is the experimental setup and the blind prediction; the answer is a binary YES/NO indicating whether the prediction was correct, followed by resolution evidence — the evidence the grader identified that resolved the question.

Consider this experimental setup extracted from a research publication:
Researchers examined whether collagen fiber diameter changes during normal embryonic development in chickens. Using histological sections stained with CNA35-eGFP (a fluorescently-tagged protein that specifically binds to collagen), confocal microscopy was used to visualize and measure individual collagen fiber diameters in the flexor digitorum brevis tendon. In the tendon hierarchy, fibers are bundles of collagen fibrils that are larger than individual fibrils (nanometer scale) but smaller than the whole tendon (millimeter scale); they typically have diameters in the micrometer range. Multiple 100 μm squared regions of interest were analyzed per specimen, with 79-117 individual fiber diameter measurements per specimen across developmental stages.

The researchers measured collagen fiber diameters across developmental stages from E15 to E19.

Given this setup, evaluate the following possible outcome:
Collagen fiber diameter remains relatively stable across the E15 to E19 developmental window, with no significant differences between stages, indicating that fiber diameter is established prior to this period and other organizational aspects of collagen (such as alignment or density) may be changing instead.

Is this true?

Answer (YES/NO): NO